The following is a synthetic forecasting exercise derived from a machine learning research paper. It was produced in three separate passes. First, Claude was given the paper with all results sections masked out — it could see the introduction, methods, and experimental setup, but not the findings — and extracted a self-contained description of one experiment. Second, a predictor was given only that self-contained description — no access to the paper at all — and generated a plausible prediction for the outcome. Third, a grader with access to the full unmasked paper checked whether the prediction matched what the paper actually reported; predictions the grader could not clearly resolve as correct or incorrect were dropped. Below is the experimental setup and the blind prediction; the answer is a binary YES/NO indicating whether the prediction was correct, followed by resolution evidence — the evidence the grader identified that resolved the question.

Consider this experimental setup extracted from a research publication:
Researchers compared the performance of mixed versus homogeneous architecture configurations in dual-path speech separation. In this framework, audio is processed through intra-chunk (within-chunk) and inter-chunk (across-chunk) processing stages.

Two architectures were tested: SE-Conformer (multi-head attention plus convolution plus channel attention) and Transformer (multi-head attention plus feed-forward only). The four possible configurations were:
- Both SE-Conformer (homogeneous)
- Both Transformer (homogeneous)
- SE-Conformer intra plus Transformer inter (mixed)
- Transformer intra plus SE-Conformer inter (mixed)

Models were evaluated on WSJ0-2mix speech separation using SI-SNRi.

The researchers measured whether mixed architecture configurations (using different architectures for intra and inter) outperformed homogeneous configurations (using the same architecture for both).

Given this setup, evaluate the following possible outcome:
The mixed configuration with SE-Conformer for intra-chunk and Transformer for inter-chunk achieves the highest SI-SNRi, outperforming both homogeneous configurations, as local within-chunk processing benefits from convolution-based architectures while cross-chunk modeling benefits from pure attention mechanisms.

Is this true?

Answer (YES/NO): YES